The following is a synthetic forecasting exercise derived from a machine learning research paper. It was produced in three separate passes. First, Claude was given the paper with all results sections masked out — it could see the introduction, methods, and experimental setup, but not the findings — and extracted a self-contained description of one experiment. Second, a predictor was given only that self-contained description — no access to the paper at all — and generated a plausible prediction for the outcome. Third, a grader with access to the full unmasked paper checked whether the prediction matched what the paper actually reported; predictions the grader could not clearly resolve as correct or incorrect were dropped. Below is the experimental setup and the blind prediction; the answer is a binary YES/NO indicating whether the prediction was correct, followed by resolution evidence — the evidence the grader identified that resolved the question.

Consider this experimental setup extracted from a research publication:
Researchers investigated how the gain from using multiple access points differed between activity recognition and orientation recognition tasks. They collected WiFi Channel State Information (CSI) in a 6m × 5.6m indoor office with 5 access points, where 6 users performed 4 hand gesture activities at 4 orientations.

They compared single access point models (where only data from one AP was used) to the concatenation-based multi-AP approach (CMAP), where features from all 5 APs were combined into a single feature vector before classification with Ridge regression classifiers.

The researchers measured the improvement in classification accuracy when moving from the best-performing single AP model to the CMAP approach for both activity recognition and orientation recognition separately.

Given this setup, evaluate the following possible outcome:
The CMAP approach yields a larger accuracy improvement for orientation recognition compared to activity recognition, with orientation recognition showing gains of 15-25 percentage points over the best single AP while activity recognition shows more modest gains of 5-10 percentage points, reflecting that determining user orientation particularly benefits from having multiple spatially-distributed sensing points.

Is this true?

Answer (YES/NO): NO